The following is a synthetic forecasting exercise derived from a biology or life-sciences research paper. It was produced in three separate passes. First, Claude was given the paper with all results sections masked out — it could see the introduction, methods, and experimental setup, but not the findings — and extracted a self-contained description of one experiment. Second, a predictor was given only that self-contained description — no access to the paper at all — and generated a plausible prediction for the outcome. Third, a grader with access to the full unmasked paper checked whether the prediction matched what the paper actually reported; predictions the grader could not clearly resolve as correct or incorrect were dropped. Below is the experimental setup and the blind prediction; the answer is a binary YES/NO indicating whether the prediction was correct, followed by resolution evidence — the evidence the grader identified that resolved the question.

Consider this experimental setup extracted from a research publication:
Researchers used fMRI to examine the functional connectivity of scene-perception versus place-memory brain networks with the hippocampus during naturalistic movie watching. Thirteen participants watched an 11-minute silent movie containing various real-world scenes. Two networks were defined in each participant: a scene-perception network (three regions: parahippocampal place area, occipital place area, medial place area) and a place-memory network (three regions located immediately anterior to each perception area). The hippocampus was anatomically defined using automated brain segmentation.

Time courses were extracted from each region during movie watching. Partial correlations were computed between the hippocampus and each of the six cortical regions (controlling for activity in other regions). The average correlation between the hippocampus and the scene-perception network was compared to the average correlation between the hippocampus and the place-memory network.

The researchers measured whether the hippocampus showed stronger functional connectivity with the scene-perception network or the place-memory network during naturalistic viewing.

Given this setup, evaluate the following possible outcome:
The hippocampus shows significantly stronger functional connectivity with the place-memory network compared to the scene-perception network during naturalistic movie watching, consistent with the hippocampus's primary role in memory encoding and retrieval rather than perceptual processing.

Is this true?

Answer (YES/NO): YES